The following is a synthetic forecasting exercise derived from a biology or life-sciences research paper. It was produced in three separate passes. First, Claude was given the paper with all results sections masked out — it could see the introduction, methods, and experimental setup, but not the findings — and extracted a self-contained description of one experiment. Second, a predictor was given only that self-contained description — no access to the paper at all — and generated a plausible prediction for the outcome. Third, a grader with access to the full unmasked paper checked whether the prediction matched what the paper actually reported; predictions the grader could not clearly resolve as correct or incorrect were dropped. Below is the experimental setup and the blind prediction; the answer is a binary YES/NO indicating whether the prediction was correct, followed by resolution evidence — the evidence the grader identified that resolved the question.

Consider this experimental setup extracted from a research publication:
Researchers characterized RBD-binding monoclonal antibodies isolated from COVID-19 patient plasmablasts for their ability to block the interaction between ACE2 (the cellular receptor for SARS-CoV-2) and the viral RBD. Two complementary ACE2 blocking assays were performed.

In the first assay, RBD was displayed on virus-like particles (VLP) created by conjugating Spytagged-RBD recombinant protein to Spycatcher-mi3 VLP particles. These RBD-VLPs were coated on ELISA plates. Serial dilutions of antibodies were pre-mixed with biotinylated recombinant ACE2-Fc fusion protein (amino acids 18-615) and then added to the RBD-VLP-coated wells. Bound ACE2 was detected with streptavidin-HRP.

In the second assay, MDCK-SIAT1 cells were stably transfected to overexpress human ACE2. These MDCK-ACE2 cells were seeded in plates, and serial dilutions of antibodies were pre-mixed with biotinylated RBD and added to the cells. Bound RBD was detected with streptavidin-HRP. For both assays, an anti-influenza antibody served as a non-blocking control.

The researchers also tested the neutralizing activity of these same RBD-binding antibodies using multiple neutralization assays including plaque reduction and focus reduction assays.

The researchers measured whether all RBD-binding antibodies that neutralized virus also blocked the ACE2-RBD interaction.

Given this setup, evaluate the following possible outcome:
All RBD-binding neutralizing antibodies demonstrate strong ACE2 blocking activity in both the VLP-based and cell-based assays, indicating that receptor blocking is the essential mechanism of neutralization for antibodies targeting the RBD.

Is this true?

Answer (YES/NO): NO